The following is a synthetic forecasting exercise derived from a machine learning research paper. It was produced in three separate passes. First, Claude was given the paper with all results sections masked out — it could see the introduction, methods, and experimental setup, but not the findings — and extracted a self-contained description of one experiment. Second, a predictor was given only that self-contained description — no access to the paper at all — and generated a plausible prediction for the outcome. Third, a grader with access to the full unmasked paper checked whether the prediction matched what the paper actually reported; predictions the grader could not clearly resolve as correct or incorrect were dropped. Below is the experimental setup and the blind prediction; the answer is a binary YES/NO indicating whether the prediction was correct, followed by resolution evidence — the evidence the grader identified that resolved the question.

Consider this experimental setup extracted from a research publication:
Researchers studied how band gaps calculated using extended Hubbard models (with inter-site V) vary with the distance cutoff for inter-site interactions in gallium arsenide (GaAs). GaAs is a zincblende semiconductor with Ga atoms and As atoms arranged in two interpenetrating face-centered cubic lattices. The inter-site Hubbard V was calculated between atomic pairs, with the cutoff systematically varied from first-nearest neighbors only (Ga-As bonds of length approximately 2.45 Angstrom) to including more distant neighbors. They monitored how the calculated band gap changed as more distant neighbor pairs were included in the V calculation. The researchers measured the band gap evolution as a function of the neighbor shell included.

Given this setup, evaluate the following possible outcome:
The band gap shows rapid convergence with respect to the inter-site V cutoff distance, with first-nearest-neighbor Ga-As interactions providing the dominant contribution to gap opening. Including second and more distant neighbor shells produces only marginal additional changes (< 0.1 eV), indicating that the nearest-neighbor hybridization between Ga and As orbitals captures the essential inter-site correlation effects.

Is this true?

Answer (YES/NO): YES